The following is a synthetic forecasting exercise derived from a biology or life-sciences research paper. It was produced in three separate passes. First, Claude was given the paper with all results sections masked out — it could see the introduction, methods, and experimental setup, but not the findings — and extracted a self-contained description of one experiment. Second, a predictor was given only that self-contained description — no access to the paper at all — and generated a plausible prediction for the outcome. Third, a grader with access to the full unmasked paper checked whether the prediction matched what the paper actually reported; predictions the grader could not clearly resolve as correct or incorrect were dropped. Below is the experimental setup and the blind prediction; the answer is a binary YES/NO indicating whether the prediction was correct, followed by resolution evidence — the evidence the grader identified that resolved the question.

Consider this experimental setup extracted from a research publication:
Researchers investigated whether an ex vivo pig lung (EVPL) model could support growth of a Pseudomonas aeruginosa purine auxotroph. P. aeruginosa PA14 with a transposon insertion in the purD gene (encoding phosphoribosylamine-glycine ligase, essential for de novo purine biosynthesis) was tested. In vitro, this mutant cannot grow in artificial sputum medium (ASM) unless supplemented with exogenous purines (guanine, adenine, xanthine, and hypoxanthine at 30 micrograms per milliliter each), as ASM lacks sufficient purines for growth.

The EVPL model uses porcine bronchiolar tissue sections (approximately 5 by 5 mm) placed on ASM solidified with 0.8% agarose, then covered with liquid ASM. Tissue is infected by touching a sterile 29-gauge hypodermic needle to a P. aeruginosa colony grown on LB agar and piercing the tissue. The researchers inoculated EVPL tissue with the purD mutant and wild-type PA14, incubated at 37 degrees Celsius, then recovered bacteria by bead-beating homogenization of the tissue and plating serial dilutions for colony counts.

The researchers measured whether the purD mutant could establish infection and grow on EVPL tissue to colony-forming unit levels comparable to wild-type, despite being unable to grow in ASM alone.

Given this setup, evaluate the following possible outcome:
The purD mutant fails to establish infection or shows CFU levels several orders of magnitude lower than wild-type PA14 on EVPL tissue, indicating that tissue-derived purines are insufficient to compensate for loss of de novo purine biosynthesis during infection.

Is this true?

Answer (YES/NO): NO